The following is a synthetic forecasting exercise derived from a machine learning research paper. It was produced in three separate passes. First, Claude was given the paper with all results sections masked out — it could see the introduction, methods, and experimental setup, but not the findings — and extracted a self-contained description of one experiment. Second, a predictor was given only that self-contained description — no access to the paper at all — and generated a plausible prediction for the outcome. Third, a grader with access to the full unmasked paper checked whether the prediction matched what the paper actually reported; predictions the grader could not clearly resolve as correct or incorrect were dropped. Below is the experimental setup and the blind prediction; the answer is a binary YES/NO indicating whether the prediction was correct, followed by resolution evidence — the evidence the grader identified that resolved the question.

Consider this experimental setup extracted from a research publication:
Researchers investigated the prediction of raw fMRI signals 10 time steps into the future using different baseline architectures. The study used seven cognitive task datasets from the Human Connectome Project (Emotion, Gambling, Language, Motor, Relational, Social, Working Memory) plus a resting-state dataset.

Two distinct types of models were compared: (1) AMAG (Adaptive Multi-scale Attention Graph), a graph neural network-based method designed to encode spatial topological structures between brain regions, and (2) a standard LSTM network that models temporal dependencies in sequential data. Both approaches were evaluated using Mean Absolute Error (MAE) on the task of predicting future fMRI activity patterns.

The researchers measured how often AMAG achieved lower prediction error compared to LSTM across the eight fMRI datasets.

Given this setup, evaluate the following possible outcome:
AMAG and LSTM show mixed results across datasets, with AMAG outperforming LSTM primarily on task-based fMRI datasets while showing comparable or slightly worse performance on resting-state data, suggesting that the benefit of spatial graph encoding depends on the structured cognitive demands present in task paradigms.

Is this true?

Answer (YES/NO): NO